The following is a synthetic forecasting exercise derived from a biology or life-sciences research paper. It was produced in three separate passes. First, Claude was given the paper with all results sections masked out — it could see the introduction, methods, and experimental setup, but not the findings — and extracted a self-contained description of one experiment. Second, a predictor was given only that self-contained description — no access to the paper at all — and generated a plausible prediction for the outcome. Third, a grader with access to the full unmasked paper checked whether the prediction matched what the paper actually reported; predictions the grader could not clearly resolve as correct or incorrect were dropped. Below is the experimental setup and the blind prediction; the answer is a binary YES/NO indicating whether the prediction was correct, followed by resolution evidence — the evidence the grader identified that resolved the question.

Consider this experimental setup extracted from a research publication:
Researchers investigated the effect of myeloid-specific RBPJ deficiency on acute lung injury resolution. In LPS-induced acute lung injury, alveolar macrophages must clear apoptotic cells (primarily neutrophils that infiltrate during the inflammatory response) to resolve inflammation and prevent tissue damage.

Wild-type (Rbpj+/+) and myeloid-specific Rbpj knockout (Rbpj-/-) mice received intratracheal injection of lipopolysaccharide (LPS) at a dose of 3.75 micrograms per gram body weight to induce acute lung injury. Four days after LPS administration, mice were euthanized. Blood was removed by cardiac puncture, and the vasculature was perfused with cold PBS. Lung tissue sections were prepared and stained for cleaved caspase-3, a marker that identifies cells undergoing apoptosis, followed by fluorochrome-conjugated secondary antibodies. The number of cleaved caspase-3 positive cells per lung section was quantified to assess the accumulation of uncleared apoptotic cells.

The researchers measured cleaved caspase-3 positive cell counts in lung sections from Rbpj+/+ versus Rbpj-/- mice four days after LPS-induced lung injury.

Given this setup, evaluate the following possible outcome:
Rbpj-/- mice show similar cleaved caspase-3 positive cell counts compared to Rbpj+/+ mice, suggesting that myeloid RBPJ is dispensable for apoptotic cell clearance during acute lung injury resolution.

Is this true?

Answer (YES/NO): NO